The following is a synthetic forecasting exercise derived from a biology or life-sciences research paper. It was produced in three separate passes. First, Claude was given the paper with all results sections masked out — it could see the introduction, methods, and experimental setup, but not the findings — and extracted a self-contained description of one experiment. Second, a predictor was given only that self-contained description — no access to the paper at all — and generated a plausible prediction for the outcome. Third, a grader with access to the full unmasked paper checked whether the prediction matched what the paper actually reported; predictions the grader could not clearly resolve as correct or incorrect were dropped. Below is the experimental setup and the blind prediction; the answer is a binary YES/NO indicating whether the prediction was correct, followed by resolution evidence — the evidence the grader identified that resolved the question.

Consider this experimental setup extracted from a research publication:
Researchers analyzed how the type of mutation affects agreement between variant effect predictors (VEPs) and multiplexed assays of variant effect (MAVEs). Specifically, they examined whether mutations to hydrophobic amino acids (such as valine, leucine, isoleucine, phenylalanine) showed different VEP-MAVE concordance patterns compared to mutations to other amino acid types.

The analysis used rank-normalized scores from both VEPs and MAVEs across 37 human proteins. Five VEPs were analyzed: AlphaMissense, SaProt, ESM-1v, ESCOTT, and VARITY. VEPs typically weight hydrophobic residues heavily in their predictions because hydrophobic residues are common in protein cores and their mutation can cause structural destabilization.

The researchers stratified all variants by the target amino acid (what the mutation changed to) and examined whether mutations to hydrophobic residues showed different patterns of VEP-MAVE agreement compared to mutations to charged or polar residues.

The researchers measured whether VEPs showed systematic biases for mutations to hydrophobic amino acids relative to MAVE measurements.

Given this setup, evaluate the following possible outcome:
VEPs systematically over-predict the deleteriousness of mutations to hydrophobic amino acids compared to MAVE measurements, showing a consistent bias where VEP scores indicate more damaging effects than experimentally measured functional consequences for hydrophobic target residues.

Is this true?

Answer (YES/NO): NO